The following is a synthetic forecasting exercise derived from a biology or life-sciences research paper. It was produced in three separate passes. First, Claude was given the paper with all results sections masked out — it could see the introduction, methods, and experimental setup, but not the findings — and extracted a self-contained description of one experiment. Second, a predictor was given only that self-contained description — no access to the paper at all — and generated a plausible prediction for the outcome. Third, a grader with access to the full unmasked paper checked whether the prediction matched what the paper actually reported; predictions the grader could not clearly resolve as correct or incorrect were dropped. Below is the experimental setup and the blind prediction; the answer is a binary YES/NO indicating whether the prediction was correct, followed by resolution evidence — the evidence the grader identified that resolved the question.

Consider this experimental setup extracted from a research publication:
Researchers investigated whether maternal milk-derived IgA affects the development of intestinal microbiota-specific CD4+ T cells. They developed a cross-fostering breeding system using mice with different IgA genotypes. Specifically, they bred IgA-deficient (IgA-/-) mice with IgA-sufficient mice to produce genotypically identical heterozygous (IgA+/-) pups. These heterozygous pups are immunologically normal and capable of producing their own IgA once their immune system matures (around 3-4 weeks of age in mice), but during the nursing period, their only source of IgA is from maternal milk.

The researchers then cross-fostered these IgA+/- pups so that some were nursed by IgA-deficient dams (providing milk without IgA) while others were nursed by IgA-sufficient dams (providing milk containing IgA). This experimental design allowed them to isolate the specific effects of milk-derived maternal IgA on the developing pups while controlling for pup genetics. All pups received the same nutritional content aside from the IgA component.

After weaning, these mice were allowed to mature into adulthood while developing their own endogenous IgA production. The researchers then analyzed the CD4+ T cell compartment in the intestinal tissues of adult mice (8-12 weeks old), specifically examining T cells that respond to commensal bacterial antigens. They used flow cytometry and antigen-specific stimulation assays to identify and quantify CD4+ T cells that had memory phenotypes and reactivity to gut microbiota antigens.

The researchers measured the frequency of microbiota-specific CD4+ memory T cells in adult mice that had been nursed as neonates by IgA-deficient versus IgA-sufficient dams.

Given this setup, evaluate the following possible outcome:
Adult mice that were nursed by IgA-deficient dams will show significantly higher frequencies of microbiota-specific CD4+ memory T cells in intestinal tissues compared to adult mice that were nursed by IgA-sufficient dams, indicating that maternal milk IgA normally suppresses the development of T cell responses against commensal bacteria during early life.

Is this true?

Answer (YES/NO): YES